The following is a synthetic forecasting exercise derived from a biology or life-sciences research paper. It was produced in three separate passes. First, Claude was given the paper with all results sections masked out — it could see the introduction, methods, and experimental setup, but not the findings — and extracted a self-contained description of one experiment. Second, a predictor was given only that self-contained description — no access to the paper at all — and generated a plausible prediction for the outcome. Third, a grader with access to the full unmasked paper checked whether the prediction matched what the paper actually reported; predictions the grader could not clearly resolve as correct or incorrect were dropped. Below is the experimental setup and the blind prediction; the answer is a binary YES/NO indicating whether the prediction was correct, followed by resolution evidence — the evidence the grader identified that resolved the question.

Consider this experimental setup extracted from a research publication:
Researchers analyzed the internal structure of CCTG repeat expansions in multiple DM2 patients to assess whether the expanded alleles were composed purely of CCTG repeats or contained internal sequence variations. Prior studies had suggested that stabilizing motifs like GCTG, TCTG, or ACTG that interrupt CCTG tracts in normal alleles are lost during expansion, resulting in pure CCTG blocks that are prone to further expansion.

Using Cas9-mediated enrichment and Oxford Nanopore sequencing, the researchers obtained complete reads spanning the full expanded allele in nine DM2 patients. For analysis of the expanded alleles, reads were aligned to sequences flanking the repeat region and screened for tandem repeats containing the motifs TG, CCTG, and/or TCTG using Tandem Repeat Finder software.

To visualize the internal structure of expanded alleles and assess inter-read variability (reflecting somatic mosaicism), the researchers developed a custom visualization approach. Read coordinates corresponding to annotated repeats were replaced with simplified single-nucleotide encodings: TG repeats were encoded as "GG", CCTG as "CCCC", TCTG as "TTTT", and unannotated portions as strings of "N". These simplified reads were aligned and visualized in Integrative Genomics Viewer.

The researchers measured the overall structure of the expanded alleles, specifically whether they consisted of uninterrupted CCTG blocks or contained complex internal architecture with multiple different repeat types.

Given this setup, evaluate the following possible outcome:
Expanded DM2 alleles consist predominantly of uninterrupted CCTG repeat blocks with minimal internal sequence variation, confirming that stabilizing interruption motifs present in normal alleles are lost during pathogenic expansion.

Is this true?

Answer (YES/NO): NO